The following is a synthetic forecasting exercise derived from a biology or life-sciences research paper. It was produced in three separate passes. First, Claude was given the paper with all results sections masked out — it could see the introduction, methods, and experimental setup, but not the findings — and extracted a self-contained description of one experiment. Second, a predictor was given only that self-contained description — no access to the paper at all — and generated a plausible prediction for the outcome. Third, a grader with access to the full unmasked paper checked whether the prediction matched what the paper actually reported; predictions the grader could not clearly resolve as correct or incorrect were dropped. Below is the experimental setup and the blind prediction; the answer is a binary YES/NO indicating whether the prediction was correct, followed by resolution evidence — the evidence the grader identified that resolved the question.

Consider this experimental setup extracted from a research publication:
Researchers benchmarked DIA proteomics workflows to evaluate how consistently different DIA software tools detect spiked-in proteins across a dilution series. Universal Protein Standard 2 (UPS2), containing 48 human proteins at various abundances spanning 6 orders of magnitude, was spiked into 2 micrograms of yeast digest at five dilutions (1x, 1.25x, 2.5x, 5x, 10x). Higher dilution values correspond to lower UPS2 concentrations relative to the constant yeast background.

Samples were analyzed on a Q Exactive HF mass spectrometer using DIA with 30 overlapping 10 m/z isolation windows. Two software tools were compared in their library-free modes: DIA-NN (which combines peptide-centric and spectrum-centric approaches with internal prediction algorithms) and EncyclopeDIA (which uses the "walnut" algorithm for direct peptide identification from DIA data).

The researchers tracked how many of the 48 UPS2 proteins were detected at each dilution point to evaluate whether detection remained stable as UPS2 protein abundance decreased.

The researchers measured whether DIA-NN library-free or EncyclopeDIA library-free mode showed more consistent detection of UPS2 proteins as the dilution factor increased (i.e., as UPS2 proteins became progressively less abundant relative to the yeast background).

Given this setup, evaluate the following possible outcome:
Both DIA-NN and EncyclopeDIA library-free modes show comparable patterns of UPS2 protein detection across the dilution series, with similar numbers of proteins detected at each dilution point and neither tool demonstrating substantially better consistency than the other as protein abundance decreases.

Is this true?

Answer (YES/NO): NO